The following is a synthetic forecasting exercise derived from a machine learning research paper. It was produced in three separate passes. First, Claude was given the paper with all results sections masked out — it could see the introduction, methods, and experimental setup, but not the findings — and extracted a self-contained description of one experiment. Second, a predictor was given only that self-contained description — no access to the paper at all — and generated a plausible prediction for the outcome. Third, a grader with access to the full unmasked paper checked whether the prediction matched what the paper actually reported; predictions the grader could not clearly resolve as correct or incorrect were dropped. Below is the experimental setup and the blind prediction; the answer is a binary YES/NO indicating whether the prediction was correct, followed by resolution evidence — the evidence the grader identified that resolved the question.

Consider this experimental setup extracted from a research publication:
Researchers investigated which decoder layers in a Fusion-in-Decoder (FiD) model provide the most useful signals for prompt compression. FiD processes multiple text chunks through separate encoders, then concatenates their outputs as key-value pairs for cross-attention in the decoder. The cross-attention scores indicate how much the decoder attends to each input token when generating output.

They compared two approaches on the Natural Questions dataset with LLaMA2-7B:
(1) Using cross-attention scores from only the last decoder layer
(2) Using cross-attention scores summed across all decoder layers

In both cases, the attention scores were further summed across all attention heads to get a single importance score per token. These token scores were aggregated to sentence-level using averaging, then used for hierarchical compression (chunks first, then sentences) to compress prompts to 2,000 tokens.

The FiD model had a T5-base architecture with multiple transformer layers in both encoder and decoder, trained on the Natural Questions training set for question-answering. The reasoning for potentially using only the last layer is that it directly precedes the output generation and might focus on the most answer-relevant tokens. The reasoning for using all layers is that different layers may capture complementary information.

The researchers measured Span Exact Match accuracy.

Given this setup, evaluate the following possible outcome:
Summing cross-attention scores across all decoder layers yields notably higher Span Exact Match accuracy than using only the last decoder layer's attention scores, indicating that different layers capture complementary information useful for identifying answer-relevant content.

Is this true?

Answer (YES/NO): NO